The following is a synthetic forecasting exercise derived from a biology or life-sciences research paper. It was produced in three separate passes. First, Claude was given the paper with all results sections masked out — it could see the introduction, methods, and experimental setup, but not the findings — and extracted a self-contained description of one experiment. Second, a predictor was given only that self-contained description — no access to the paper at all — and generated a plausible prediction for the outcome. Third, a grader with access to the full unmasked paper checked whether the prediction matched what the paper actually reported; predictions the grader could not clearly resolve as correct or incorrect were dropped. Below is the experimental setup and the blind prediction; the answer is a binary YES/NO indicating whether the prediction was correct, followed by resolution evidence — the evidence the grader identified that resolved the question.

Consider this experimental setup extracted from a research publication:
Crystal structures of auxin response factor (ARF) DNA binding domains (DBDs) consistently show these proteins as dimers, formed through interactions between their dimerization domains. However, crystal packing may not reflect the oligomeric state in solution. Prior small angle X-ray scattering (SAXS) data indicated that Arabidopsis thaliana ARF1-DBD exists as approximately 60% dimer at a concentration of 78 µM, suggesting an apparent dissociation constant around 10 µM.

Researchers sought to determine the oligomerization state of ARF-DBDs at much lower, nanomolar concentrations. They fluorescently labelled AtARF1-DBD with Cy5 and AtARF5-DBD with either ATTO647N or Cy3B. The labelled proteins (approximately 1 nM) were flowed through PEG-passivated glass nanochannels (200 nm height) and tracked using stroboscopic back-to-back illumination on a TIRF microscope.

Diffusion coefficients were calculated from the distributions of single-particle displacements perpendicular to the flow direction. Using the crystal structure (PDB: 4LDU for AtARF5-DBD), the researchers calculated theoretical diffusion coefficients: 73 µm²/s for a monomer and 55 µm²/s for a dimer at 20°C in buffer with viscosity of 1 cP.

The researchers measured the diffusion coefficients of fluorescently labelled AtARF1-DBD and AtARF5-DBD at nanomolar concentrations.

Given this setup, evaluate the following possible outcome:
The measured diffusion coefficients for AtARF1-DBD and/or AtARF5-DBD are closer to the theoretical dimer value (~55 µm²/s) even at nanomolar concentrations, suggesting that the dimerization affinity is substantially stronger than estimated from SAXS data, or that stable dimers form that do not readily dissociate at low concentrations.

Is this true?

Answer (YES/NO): NO